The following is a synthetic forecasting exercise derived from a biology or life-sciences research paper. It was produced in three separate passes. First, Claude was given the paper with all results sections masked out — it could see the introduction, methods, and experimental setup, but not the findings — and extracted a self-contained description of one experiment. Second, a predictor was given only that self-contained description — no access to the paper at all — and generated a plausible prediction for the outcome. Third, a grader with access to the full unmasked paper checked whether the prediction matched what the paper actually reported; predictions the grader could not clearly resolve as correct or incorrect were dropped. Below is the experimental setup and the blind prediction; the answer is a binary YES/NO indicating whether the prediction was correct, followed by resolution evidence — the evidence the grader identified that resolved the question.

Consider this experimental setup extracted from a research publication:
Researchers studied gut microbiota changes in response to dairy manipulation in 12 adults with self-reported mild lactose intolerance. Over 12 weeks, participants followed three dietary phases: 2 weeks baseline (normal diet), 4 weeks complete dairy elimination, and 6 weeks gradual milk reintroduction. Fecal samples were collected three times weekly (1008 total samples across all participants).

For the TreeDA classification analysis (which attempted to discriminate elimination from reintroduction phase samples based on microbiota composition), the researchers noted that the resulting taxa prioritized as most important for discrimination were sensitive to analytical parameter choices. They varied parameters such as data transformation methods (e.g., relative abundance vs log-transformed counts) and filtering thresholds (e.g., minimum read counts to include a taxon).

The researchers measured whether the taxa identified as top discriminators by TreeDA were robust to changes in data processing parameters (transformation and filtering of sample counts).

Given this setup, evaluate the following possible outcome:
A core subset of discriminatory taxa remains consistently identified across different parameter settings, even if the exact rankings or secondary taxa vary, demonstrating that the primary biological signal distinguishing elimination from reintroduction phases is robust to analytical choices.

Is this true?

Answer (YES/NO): NO